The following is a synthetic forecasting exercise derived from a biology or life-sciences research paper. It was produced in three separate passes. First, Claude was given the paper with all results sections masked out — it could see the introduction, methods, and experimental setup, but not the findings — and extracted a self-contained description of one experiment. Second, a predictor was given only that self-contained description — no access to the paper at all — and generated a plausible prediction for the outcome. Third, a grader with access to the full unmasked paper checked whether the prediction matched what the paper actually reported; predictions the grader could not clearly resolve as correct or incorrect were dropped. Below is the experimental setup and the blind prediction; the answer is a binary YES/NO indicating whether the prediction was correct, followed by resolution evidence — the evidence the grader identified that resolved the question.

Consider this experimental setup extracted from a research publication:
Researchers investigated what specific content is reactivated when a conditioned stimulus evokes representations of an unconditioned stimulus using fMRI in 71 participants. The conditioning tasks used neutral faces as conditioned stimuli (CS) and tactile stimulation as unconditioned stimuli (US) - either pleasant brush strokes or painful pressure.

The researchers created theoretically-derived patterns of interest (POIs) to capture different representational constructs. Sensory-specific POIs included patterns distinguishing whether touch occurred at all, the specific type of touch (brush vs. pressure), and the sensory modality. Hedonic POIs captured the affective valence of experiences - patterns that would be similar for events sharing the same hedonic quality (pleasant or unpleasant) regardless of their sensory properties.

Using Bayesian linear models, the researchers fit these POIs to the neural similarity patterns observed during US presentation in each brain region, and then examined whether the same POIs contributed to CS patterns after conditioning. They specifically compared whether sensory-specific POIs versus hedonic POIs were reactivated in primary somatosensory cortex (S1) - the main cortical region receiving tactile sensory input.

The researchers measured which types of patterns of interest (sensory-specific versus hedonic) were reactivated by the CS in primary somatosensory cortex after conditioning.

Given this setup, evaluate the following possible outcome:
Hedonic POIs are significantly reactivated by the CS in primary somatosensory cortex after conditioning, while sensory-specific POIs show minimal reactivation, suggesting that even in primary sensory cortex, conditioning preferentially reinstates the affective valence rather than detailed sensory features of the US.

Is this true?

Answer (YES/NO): NO